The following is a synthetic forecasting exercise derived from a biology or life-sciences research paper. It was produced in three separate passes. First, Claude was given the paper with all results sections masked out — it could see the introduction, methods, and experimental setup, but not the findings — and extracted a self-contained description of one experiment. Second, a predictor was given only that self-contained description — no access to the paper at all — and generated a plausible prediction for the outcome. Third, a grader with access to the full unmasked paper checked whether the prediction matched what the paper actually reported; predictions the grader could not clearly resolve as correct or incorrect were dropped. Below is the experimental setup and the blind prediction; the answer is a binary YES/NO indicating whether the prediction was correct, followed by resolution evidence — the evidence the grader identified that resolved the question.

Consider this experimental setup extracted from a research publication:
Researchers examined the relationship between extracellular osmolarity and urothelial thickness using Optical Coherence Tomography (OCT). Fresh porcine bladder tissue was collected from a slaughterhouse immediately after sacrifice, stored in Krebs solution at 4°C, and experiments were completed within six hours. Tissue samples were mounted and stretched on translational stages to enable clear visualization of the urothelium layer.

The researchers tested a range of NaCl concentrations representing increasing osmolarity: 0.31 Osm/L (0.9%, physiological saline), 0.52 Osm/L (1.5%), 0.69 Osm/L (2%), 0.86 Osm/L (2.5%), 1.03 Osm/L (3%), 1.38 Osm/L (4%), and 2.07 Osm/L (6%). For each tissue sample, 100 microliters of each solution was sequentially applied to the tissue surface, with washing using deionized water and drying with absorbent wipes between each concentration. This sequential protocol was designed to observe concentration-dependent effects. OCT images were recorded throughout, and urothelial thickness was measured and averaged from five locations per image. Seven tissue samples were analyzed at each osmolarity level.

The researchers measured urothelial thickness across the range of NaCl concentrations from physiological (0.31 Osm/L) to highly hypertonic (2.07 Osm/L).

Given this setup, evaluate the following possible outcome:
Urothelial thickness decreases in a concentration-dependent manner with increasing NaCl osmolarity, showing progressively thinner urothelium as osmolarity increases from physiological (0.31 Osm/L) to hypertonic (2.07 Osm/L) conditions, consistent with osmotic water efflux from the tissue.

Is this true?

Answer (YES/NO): NO